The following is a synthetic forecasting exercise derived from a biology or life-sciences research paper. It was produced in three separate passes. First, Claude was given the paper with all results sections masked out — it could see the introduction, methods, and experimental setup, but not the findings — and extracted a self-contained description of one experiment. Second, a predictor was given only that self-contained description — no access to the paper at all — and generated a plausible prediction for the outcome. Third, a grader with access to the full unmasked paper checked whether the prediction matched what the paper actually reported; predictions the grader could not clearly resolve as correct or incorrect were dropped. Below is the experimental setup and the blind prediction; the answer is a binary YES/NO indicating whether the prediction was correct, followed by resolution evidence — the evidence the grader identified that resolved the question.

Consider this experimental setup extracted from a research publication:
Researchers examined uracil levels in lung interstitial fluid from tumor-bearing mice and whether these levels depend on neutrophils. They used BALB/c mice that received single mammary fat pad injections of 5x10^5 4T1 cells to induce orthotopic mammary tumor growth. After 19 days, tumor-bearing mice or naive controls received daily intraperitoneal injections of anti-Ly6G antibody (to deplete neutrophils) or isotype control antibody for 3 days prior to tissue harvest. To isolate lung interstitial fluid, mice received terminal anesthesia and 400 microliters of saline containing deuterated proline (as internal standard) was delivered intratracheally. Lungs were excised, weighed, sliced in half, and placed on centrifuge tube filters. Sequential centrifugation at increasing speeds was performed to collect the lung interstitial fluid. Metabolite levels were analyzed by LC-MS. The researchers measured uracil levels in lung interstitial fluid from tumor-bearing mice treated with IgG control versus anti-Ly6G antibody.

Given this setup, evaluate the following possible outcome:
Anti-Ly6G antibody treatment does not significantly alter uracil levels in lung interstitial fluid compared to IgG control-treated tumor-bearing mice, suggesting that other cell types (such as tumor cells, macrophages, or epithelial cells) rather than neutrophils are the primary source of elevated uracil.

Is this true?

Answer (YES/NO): NO